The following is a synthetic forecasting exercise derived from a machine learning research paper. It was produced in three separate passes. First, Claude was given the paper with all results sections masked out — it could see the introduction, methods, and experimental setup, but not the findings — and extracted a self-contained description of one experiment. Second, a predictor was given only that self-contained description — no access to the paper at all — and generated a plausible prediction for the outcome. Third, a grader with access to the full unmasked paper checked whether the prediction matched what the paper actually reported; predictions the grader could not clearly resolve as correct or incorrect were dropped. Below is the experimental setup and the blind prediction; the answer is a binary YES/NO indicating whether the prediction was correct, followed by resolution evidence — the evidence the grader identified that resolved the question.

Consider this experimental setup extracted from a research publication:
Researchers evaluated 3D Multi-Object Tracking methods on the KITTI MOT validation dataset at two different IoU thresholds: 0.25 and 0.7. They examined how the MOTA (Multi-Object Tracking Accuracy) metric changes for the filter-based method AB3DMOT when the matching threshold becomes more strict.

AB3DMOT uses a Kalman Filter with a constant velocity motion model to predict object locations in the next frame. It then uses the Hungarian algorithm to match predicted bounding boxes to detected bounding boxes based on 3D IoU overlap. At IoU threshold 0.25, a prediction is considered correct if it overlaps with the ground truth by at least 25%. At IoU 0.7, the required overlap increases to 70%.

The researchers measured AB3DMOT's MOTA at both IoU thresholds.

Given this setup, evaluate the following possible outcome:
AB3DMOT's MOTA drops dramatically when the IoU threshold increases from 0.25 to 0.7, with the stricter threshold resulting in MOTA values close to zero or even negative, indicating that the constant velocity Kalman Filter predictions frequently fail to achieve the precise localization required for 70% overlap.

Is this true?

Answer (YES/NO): NO